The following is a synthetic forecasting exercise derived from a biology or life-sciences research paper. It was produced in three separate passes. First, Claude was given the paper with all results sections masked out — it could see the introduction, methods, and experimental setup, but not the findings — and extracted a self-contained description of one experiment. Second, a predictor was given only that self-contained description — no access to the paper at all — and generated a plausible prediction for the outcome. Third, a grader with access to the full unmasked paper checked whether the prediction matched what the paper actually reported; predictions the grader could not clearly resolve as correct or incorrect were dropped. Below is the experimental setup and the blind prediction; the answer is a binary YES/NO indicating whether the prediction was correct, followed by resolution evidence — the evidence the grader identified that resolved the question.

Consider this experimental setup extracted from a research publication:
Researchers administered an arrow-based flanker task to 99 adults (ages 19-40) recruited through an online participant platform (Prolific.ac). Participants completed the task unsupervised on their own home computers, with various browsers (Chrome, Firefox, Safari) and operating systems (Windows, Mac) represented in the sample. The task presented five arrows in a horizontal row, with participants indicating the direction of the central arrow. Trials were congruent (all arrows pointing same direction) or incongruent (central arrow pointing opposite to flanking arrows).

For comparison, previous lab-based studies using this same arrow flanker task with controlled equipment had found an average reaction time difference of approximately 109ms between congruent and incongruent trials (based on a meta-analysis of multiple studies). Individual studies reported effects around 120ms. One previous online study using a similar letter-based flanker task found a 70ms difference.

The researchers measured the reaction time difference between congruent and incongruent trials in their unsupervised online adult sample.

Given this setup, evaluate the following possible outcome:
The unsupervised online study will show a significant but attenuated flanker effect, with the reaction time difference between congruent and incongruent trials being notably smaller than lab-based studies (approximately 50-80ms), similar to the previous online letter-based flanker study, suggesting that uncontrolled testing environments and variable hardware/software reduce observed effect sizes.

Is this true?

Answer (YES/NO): NO